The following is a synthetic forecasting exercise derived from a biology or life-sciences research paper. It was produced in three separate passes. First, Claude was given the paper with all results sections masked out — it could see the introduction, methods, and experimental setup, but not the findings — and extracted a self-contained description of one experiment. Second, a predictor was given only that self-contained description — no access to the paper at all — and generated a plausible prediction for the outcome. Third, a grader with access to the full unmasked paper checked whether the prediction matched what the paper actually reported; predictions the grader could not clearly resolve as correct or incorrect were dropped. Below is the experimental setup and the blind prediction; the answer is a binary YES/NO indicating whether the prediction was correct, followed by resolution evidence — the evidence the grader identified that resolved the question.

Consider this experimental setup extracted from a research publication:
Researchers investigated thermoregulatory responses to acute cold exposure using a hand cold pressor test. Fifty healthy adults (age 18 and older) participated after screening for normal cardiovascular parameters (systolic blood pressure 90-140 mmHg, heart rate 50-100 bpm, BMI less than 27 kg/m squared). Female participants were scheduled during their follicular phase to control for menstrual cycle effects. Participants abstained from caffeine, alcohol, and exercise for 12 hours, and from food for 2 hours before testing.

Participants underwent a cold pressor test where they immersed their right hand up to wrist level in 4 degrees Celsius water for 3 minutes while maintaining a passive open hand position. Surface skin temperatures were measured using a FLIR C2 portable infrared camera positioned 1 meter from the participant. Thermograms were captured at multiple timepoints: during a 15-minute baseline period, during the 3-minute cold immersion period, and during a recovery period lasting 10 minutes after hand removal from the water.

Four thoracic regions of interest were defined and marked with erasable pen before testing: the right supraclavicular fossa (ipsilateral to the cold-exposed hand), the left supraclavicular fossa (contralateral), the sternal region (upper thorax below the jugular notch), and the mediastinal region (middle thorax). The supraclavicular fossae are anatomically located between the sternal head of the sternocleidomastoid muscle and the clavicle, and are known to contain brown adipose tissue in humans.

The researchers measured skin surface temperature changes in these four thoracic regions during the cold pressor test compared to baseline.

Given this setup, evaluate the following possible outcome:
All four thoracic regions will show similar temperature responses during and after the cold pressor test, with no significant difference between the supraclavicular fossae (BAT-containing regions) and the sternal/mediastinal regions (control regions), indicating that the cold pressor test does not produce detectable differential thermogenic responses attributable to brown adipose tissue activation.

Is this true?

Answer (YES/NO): NO